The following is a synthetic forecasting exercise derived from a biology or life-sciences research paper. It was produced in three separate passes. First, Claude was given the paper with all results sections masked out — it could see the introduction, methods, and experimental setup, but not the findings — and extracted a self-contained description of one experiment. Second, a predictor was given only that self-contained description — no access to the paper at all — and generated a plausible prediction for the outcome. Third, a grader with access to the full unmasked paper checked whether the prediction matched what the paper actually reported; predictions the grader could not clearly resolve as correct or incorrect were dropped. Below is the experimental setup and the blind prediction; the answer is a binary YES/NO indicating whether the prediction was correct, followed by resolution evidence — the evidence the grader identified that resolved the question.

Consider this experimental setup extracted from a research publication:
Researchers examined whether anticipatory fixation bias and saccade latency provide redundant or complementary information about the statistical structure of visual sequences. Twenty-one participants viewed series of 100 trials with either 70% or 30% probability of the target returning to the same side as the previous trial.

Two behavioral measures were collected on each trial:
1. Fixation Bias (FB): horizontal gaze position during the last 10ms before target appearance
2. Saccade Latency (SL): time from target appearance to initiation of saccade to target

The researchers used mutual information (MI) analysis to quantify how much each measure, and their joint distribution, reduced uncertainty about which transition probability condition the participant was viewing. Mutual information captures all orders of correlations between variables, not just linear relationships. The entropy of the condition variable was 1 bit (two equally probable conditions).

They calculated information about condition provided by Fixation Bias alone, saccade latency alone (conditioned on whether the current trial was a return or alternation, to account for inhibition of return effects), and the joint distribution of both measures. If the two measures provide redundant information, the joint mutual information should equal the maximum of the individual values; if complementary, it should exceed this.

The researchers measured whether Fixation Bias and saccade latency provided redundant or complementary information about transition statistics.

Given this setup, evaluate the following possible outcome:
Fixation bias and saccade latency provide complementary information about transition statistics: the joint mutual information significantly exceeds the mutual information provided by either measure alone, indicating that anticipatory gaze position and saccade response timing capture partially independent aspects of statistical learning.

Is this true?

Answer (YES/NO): YES